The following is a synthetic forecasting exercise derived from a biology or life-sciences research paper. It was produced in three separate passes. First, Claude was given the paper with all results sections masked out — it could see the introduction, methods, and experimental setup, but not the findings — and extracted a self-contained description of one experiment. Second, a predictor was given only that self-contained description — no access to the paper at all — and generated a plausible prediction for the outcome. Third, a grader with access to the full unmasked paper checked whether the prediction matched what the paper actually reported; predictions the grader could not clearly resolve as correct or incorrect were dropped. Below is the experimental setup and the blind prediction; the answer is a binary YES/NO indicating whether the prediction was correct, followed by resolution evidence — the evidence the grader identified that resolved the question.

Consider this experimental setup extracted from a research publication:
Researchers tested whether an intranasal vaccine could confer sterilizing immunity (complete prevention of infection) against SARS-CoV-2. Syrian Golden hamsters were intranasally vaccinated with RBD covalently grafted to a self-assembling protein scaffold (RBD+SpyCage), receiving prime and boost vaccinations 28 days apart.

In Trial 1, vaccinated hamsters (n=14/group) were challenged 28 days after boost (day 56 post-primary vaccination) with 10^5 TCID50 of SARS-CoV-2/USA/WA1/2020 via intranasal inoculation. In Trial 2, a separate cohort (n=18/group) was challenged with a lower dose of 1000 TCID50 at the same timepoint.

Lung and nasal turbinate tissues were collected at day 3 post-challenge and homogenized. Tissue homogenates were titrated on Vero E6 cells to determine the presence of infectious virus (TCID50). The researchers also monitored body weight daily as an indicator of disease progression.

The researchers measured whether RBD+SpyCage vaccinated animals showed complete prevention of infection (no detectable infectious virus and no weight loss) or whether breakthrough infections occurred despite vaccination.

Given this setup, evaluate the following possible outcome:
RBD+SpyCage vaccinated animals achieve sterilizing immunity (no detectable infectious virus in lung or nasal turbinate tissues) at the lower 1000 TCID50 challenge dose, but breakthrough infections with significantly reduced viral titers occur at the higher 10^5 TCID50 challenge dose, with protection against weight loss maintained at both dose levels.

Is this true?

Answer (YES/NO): NO